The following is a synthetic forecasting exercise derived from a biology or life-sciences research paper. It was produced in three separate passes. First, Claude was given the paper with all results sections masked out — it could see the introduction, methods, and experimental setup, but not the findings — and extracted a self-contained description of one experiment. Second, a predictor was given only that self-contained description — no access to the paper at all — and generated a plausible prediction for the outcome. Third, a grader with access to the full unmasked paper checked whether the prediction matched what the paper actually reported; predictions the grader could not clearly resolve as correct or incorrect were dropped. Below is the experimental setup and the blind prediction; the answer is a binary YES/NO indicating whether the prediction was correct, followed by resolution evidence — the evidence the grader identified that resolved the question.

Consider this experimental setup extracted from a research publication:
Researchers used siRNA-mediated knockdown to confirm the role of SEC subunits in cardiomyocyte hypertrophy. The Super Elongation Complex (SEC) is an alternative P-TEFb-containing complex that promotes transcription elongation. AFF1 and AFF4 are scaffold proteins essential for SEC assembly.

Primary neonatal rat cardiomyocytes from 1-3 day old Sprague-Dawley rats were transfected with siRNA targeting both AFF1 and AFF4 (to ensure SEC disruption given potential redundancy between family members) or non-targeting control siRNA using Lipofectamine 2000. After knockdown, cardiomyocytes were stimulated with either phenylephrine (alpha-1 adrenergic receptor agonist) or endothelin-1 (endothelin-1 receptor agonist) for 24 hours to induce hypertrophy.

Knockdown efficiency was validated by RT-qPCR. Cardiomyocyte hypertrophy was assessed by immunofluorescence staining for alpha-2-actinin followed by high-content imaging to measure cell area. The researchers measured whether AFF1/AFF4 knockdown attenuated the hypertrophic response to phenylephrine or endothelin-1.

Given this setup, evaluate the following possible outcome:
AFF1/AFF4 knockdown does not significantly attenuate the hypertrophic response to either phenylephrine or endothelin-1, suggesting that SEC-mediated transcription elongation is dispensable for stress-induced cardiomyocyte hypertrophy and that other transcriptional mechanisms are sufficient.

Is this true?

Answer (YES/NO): NO